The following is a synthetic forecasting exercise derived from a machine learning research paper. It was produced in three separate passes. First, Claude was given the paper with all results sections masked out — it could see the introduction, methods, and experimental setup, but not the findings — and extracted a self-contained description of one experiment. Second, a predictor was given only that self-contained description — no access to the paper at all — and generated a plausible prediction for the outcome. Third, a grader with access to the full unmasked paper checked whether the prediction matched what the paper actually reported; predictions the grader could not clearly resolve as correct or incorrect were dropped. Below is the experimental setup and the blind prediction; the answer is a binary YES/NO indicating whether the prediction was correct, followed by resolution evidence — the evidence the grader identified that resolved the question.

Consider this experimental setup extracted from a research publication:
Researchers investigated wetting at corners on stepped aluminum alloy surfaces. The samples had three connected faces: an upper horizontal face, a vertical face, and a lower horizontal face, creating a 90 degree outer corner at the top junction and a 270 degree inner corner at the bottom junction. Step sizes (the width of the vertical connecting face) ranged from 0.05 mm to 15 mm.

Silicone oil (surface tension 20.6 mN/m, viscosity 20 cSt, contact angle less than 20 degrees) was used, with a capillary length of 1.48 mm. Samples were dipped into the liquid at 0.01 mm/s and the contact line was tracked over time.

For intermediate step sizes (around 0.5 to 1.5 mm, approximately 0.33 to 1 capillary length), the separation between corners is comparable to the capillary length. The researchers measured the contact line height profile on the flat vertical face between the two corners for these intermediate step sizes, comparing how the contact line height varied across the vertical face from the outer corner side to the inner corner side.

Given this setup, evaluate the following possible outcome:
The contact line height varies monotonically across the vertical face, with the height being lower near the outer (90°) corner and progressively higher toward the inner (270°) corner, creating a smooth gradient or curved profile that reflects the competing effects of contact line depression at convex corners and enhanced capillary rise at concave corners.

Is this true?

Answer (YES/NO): NO